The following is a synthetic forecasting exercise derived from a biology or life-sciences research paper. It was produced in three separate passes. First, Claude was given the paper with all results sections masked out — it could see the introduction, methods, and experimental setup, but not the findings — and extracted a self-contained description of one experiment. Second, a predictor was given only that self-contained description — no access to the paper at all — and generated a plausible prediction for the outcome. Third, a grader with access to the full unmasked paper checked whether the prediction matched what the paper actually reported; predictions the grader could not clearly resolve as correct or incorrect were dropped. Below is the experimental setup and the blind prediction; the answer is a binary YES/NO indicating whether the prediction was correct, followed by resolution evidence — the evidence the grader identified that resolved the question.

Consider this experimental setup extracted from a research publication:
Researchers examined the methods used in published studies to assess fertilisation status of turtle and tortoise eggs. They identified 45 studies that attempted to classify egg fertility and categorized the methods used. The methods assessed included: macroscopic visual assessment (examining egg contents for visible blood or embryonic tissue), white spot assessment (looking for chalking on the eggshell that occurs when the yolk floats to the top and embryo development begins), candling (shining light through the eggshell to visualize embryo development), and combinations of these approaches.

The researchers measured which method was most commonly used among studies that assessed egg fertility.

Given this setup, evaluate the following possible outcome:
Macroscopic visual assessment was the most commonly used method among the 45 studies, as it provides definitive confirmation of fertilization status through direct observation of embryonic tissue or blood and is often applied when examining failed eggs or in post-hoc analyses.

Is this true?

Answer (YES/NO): YES